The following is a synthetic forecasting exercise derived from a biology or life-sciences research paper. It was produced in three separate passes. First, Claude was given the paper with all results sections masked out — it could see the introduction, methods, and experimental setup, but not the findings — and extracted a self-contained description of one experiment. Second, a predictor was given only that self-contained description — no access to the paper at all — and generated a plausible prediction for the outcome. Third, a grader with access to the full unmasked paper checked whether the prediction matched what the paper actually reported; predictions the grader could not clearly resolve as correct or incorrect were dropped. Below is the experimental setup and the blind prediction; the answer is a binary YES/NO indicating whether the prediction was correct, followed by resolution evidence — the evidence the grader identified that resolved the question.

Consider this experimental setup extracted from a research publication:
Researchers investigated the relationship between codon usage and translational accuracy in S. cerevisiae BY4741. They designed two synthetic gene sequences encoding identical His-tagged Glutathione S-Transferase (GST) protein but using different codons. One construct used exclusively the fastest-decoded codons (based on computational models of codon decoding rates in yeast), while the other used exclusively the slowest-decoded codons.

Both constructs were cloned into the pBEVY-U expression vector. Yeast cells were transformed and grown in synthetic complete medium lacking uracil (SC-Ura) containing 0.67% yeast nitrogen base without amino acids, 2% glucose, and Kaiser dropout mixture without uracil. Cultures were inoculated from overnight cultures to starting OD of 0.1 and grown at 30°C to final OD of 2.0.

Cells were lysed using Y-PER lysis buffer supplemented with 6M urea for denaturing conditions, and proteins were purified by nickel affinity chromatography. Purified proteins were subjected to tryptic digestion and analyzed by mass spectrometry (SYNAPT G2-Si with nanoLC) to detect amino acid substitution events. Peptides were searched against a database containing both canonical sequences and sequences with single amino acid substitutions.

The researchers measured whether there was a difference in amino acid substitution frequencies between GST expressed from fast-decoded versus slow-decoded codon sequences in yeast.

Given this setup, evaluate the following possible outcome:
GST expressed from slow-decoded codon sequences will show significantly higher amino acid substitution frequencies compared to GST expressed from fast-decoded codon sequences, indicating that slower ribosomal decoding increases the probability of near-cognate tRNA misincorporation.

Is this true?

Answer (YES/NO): NO